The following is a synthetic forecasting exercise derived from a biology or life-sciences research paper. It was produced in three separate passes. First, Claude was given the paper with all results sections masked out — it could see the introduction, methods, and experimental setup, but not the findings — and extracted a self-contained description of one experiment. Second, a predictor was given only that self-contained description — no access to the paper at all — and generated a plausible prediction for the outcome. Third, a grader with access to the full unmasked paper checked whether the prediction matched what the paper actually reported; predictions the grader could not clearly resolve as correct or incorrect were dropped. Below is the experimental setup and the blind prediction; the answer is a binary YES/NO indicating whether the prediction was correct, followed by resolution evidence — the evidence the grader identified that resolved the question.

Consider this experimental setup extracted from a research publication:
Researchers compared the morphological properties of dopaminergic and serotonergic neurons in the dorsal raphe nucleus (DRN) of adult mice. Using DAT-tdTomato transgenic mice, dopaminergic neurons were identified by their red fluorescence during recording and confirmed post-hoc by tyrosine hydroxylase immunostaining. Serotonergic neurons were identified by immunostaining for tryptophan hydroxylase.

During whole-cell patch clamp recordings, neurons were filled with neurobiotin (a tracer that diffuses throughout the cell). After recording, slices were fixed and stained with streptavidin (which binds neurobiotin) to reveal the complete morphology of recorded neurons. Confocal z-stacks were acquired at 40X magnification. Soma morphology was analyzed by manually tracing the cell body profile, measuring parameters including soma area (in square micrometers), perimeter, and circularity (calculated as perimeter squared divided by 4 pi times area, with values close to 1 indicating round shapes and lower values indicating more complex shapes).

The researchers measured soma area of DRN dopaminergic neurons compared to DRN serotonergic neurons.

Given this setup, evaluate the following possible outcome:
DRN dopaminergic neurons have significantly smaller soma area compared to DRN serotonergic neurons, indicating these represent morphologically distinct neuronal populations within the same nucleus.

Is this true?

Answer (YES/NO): YES